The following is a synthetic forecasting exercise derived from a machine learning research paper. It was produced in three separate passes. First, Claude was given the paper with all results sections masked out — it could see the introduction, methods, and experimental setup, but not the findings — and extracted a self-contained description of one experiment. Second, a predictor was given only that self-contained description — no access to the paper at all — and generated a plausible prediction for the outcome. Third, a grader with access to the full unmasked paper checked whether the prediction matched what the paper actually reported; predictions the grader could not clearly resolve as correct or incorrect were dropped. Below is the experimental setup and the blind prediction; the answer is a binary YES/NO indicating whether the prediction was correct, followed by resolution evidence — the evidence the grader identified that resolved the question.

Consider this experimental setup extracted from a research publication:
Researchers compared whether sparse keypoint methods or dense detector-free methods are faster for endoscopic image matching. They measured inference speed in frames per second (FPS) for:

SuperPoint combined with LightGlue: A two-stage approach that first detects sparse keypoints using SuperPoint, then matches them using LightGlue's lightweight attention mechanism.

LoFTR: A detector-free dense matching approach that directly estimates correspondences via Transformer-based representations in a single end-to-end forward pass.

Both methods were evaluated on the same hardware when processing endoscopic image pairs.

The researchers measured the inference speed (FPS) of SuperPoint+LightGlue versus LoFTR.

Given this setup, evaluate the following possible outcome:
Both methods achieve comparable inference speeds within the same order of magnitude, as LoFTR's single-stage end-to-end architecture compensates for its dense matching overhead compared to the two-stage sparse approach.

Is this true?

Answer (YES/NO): YES